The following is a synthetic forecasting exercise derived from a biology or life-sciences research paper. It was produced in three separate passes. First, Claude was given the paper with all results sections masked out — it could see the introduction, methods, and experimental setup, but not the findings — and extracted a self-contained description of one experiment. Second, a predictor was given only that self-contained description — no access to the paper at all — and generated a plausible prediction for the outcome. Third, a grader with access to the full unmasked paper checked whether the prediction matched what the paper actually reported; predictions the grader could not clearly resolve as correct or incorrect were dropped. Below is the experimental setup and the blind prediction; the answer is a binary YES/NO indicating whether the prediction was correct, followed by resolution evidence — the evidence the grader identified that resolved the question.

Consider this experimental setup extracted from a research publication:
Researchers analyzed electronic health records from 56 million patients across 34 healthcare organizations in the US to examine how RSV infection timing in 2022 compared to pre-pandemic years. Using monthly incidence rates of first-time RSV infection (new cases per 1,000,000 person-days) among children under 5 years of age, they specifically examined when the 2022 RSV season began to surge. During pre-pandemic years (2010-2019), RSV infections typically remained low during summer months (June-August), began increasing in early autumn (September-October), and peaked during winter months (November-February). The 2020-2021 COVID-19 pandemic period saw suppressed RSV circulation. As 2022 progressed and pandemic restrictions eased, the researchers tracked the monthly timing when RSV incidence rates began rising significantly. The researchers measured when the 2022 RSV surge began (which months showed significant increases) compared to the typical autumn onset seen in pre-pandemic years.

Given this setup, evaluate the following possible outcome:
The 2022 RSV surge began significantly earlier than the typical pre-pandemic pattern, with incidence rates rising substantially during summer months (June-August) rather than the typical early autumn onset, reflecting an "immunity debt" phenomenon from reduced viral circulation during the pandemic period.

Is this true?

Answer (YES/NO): NO